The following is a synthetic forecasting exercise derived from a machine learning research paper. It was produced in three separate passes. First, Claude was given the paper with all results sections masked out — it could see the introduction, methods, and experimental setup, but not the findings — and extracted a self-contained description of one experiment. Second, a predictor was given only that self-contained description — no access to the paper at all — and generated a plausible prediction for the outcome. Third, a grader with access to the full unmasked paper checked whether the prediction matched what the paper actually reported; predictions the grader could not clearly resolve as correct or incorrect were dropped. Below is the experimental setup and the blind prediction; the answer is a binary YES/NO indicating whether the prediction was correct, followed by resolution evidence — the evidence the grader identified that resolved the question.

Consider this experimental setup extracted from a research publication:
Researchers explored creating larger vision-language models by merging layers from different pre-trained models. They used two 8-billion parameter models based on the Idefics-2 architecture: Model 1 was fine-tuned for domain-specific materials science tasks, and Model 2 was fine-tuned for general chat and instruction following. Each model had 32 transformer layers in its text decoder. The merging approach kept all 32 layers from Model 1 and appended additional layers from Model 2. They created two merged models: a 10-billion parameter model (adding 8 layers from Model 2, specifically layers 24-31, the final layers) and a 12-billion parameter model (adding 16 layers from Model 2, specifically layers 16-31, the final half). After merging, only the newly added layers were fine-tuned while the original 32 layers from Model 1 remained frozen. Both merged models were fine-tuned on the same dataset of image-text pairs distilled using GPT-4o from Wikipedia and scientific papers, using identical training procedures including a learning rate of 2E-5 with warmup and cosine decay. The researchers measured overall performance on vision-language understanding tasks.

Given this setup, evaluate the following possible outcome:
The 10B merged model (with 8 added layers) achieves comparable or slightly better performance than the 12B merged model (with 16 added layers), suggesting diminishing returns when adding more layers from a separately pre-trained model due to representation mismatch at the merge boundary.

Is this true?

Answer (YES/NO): NO